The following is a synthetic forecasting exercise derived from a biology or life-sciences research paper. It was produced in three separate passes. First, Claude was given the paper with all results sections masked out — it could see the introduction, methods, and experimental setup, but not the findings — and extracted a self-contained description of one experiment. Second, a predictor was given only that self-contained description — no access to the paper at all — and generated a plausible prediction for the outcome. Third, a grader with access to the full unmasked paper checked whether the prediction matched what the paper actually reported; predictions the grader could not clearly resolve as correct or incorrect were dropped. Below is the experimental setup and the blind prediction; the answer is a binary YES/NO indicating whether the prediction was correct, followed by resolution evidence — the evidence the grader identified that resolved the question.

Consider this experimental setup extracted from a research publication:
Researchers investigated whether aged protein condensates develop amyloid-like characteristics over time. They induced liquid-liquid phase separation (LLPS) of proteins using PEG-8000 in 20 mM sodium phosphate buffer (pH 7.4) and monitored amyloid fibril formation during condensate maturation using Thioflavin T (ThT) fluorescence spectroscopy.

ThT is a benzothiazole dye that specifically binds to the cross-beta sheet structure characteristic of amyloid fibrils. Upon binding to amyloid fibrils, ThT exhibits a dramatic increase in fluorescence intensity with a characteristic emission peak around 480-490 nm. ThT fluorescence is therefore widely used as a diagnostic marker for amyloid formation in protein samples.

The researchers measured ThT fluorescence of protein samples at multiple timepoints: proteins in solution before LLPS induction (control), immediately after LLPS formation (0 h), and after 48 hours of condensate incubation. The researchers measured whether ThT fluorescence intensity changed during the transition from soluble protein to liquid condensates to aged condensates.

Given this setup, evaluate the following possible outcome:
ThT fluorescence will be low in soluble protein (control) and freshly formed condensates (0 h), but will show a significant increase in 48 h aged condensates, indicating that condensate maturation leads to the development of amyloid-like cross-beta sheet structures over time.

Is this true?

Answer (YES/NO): NO